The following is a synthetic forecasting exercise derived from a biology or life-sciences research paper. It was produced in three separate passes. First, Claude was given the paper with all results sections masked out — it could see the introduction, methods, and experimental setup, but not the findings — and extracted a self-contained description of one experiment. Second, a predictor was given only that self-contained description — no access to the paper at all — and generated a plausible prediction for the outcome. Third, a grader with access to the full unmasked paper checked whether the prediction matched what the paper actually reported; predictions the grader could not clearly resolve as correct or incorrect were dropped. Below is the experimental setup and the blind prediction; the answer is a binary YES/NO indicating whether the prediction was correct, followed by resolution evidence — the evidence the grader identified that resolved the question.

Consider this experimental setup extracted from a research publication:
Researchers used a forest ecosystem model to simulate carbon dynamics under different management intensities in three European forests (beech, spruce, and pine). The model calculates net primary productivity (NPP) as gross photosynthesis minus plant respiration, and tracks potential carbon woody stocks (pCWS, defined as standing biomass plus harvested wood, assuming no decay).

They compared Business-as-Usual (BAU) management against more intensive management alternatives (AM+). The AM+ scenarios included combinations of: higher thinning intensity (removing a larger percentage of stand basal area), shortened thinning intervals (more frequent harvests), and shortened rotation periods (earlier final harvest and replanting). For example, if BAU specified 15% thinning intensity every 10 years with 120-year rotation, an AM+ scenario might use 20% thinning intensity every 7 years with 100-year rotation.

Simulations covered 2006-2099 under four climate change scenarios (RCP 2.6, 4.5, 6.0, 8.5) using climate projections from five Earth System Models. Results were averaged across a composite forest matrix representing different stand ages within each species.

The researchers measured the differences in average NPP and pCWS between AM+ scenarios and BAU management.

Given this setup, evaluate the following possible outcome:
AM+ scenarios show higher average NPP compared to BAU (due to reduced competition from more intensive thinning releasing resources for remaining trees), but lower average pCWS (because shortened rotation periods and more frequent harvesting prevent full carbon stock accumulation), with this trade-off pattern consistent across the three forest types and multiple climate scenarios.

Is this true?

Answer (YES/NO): NO